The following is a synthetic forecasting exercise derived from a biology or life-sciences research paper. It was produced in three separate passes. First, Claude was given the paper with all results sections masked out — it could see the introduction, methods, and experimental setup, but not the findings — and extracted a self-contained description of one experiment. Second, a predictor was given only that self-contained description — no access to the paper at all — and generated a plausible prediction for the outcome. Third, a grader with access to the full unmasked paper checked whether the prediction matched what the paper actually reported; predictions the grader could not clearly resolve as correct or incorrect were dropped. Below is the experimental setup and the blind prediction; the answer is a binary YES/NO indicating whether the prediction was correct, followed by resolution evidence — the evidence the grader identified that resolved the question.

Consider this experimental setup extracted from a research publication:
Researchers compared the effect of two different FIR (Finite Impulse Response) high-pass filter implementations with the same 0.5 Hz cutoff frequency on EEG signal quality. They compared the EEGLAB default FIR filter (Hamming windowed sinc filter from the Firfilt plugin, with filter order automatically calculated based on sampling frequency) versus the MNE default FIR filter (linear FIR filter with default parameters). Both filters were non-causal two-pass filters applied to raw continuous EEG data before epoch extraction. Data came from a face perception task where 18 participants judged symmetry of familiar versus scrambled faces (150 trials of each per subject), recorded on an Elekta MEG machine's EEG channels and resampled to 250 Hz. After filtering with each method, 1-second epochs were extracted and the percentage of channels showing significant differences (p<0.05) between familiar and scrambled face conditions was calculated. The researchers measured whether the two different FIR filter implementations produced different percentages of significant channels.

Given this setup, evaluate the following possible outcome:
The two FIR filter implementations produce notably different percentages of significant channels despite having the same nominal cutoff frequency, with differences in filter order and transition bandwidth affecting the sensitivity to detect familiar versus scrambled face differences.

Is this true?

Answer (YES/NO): NO